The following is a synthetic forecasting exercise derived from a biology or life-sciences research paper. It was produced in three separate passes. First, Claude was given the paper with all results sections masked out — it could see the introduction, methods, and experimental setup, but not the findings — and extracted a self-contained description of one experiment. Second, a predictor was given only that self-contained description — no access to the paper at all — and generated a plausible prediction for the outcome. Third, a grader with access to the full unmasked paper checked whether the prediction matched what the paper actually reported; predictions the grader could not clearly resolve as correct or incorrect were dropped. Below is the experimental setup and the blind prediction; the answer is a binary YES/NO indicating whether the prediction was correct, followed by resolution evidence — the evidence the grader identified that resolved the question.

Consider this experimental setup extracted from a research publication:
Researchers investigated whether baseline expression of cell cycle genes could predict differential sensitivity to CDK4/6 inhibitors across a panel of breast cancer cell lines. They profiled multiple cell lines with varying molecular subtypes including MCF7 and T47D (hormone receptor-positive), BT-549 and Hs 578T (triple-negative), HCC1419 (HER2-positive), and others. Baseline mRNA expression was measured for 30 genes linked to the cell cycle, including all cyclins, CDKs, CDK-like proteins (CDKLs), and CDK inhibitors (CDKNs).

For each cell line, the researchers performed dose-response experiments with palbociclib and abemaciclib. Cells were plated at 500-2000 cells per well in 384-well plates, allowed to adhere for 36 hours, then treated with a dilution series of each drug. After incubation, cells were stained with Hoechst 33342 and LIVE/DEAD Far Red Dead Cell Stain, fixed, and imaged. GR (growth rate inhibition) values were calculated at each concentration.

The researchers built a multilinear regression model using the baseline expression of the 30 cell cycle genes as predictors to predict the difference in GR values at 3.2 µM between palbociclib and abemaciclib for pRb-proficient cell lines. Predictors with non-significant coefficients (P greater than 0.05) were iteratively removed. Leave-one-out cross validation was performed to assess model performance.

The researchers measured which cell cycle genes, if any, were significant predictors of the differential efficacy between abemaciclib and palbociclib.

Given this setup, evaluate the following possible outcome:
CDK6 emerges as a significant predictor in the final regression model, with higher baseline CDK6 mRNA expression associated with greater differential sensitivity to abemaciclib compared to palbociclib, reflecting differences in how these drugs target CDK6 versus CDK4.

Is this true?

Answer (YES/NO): NO